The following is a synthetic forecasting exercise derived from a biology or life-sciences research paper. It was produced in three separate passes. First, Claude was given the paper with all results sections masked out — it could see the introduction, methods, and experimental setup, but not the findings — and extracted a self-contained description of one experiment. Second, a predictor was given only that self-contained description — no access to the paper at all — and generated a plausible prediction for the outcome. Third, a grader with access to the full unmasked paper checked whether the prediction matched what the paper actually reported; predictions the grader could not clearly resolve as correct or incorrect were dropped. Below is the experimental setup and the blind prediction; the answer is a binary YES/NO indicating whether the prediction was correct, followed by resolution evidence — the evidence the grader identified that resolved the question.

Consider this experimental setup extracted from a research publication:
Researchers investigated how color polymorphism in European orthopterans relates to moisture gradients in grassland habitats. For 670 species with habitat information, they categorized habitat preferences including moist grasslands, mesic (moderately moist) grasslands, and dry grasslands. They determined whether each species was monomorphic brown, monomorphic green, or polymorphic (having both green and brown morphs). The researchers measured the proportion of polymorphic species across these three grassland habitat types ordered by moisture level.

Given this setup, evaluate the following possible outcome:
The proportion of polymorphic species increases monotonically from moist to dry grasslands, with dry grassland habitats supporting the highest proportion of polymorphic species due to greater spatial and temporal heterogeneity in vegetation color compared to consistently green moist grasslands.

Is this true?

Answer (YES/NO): NO